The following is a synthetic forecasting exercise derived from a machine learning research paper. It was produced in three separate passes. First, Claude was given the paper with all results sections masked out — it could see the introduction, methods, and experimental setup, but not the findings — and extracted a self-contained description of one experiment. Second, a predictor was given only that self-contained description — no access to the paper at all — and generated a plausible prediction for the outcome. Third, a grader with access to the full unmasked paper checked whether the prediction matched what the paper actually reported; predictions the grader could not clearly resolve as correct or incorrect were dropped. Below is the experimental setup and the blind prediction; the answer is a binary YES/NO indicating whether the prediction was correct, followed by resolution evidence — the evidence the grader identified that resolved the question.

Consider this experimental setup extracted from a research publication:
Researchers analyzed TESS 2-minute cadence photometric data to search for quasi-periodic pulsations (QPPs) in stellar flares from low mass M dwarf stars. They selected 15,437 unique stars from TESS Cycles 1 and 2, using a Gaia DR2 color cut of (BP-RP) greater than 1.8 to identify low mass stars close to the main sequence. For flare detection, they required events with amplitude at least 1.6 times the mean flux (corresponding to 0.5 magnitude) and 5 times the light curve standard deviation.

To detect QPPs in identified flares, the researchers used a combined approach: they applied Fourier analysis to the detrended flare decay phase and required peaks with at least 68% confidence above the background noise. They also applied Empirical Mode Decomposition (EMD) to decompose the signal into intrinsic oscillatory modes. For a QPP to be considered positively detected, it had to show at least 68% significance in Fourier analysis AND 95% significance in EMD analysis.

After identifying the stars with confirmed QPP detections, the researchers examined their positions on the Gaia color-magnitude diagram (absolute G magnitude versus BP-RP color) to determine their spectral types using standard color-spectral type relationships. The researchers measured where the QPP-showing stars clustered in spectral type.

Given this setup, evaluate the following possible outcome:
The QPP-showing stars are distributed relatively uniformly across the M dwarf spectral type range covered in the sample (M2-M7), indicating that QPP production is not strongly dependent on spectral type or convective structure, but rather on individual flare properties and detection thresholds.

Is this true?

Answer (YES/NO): NO